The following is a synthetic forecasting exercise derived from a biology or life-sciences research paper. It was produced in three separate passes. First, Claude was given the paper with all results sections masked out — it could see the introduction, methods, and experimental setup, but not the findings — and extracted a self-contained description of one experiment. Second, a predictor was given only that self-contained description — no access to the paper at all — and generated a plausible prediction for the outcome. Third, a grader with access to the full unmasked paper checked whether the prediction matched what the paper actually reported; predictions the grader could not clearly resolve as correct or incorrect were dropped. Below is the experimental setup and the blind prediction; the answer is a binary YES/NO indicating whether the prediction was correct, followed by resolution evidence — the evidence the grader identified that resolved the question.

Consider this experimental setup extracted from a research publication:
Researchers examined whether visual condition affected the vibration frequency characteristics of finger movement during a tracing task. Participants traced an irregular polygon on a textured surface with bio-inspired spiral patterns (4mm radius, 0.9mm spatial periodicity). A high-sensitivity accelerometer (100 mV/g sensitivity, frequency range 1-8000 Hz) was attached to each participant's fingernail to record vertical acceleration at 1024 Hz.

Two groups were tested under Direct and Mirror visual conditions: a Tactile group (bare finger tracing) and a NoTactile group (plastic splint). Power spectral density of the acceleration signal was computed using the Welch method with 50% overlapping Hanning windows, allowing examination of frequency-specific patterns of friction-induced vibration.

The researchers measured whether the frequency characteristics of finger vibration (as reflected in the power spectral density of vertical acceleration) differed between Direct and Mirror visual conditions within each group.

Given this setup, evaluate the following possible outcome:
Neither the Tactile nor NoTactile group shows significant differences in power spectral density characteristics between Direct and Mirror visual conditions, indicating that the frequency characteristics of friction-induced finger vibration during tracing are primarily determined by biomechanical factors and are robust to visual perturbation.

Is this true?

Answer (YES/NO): YES